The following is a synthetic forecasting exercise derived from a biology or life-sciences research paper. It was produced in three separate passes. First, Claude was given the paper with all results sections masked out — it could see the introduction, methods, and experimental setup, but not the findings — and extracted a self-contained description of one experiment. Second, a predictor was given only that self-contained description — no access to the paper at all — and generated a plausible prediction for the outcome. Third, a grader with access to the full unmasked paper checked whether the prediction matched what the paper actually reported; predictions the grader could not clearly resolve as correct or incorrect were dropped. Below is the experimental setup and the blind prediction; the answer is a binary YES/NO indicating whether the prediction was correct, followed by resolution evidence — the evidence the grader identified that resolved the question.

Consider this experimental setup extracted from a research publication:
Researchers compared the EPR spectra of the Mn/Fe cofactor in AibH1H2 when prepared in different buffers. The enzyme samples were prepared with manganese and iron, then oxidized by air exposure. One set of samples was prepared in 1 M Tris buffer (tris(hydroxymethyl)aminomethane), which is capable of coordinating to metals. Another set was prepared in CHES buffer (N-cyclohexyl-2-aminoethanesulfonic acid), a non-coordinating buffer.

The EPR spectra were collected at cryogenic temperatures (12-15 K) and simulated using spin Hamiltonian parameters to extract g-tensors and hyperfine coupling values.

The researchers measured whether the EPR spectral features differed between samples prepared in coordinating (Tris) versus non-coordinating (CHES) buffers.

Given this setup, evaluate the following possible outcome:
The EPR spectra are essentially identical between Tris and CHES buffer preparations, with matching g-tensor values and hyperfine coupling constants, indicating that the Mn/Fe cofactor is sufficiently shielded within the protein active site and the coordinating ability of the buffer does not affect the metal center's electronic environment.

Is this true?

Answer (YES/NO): NO